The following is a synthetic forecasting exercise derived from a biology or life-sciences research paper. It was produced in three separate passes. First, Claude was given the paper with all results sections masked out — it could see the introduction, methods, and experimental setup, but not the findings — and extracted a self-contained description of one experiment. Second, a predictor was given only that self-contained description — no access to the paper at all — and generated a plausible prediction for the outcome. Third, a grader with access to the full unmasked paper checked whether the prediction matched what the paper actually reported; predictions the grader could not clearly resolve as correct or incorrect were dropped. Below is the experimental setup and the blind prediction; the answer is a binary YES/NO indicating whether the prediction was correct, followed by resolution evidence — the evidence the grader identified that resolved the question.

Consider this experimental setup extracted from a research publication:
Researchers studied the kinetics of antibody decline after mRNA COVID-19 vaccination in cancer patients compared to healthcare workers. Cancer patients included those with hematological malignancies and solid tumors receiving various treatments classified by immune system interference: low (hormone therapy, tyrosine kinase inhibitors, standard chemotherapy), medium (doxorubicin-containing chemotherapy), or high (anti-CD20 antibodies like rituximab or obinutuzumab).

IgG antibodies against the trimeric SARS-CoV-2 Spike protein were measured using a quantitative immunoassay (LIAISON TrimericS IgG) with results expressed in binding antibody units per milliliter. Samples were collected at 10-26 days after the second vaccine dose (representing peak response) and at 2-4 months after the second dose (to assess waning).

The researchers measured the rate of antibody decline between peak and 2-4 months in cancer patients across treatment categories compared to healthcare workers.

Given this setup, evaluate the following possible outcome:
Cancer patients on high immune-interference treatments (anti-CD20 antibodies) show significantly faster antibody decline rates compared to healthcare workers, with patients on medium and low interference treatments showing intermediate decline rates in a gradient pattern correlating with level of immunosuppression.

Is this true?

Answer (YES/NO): NO